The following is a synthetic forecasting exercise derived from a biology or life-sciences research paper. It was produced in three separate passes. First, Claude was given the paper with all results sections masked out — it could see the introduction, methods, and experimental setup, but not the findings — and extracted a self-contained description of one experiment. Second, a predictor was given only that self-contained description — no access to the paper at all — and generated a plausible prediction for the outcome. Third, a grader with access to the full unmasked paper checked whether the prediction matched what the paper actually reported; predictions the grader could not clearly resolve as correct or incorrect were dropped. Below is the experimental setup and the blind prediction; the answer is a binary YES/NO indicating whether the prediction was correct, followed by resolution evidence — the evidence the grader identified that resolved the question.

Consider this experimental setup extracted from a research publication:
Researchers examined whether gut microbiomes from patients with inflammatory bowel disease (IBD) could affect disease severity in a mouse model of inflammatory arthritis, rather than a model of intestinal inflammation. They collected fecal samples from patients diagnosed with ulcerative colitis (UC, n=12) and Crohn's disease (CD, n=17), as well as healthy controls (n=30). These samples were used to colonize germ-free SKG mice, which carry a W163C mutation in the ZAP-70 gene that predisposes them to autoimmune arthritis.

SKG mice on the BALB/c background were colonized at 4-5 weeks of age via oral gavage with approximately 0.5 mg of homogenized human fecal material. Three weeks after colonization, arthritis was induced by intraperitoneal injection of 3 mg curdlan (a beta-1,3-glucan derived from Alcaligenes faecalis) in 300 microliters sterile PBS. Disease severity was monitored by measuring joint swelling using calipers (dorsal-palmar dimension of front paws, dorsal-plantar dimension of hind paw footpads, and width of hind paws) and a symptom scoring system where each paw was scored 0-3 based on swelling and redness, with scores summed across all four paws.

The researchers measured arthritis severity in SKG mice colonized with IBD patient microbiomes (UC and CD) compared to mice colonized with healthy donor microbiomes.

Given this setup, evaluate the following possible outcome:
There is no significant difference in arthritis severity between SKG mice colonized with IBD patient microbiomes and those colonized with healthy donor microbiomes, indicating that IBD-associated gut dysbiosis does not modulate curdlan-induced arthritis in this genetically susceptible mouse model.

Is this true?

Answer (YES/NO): NO